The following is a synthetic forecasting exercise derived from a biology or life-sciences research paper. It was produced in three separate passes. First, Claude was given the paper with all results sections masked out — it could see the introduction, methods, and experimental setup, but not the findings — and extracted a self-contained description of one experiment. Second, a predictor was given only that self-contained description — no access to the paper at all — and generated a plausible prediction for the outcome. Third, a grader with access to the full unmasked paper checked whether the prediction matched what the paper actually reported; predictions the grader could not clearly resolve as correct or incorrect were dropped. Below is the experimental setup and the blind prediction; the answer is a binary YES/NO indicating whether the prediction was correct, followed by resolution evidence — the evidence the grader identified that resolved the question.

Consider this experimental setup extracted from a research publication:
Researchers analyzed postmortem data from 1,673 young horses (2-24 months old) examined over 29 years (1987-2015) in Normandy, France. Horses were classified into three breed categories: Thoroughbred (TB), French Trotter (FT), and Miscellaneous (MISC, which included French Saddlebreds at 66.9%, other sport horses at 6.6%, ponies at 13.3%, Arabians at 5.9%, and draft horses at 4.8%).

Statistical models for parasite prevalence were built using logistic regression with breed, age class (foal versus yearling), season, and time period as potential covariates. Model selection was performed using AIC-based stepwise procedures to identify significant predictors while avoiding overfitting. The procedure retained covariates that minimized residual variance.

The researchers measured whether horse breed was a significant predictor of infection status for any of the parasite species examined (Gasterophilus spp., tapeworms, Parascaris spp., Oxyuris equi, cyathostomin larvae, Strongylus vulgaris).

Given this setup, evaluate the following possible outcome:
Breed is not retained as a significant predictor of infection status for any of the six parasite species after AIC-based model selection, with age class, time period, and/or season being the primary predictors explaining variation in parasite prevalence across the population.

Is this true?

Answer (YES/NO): NO